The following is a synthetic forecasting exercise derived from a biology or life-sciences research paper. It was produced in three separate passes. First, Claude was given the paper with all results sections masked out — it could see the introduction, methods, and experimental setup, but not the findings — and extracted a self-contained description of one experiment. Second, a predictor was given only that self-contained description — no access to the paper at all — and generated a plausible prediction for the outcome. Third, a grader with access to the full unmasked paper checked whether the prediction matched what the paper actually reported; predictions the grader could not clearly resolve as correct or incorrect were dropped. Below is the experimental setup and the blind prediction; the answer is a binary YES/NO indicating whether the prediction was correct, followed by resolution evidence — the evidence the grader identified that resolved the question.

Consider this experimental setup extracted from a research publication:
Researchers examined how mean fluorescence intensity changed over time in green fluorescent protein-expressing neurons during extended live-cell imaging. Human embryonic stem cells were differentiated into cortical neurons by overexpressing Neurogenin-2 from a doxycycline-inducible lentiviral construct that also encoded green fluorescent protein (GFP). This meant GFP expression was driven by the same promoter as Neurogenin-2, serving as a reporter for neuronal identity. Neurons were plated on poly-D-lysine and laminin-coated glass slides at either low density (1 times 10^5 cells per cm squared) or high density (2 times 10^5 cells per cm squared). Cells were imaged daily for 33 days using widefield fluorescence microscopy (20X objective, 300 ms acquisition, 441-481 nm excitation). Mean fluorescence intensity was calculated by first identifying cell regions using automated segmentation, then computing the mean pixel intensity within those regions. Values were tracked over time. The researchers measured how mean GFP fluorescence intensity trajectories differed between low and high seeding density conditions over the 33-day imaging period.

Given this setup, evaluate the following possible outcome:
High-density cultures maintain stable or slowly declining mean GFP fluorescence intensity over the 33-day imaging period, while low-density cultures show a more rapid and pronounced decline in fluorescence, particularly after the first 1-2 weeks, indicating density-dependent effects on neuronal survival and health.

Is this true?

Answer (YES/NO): NO